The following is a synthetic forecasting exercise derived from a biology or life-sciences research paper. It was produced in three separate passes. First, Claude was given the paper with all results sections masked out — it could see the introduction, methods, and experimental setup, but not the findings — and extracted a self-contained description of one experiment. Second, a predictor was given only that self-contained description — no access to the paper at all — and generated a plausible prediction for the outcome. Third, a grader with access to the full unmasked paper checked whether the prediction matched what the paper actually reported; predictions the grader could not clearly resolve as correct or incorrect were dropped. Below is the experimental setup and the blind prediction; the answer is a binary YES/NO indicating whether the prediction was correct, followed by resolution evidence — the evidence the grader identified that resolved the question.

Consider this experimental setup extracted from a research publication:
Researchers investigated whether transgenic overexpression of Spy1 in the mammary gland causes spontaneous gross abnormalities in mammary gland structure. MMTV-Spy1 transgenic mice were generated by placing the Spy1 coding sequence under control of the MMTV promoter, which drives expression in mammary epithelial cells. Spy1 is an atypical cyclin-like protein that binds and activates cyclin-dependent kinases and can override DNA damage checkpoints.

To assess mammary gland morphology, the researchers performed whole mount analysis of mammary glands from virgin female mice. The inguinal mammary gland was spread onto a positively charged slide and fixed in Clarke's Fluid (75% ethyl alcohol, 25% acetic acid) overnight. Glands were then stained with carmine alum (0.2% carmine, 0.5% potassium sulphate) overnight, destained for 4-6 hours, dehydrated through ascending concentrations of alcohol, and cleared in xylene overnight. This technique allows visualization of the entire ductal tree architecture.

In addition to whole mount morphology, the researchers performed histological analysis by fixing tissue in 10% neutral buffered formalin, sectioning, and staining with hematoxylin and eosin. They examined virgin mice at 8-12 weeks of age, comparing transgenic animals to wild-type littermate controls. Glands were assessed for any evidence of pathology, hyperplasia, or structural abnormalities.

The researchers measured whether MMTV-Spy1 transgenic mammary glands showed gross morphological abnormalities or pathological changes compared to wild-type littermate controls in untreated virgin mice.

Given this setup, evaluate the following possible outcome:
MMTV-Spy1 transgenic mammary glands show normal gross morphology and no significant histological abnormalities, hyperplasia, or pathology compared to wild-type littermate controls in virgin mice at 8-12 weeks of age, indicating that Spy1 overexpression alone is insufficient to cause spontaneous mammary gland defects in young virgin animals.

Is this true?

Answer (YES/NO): NO